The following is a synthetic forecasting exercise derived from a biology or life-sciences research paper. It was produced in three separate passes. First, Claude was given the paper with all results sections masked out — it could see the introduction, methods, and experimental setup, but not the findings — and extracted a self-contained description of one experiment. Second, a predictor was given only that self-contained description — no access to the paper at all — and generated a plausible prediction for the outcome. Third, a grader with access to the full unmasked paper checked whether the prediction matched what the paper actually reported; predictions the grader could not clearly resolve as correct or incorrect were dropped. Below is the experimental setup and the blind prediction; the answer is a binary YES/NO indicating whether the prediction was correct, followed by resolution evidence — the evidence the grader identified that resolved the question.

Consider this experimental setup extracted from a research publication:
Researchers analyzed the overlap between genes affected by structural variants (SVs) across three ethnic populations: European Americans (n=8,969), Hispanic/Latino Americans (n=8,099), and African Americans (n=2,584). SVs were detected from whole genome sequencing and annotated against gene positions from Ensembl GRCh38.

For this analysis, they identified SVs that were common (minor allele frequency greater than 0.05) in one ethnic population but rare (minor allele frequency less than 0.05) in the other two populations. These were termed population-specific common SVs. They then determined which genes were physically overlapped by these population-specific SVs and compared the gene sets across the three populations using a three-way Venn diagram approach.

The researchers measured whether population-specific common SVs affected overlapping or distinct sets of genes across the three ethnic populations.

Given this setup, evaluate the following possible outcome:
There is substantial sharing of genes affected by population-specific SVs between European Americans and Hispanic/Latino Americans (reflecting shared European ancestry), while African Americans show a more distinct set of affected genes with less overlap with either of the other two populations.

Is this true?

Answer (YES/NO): NO